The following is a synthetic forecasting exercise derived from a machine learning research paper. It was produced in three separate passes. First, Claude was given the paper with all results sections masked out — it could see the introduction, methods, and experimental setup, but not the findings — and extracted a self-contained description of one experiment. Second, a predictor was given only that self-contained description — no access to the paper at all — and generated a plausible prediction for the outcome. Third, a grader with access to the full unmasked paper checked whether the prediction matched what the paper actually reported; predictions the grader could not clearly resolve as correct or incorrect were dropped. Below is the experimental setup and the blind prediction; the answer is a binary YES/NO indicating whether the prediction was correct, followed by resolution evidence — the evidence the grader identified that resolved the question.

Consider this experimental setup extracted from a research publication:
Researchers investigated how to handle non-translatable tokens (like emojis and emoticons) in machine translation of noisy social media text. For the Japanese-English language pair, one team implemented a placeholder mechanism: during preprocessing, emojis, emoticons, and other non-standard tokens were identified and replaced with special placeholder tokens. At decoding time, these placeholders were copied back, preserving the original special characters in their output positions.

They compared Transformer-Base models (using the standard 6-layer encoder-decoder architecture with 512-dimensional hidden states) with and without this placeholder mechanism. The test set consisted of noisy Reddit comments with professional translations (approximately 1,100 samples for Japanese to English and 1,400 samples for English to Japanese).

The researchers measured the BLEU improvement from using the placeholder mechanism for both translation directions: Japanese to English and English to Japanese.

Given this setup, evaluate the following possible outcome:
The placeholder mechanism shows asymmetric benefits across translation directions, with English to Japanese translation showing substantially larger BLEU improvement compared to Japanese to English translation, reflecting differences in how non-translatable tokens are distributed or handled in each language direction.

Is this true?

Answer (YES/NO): NO